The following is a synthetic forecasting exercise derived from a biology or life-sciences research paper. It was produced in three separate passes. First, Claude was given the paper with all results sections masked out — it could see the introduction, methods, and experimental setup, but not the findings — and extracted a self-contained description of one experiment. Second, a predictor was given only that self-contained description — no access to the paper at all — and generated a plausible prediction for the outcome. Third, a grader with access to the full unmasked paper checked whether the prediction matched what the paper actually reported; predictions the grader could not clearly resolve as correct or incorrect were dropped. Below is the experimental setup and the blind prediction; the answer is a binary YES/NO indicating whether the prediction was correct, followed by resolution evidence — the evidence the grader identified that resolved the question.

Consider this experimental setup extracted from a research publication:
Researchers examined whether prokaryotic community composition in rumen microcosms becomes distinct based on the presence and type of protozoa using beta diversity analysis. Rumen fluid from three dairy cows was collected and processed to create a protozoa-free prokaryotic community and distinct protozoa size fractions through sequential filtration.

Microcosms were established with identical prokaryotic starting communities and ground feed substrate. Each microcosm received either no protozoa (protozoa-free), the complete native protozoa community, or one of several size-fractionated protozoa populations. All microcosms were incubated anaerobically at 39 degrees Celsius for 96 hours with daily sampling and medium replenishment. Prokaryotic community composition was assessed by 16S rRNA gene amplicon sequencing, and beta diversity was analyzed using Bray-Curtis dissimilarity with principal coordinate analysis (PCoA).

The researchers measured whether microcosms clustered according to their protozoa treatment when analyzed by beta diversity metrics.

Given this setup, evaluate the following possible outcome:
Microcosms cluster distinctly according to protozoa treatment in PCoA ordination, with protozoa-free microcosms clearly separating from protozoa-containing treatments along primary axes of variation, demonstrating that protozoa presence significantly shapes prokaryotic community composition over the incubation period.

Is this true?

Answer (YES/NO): YES